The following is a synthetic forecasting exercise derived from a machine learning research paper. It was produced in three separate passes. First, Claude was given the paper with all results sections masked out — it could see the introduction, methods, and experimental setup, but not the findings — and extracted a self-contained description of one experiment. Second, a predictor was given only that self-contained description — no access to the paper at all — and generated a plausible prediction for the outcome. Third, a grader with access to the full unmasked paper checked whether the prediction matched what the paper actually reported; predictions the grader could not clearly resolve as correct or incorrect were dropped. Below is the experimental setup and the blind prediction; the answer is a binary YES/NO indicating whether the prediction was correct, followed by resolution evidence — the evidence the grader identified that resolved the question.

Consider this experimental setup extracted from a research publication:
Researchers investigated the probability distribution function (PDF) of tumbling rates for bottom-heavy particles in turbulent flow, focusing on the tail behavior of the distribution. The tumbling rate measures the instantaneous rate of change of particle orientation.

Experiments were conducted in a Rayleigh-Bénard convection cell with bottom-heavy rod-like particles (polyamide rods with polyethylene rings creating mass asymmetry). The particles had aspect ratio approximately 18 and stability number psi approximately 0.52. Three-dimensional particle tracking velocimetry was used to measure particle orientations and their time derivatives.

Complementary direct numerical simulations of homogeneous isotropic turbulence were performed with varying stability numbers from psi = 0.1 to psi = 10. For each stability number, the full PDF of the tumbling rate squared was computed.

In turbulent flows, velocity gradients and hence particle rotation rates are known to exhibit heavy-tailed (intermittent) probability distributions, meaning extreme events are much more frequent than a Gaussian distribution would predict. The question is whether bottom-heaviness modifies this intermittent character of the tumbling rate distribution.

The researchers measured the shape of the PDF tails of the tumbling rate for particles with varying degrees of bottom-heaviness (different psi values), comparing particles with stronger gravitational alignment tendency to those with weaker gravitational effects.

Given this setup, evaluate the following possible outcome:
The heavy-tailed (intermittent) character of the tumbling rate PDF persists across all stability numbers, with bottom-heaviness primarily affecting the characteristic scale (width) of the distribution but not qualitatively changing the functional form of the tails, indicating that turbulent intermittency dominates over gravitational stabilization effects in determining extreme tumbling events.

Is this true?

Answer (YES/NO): YES